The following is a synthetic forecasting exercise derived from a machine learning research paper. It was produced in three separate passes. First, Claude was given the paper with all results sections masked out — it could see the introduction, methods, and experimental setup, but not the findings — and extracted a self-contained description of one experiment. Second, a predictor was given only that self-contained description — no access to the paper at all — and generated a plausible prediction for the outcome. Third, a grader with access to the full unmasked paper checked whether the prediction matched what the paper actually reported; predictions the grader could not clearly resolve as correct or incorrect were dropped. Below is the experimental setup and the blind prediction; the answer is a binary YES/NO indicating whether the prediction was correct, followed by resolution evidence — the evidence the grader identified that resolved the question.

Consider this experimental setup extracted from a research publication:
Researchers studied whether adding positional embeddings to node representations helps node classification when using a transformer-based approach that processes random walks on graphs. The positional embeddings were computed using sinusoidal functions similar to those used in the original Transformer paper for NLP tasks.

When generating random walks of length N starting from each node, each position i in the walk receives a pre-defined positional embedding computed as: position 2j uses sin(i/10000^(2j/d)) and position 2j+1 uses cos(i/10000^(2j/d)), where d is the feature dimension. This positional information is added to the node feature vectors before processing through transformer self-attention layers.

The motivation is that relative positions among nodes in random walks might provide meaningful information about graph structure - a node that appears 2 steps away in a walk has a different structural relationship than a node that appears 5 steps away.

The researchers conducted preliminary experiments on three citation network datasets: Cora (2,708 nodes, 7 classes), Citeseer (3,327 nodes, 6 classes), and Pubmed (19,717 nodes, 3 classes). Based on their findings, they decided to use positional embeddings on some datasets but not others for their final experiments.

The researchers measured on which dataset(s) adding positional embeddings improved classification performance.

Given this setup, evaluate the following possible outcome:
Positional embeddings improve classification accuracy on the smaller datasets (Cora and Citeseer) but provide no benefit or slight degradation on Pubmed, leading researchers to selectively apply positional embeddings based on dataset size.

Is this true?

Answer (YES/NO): NO